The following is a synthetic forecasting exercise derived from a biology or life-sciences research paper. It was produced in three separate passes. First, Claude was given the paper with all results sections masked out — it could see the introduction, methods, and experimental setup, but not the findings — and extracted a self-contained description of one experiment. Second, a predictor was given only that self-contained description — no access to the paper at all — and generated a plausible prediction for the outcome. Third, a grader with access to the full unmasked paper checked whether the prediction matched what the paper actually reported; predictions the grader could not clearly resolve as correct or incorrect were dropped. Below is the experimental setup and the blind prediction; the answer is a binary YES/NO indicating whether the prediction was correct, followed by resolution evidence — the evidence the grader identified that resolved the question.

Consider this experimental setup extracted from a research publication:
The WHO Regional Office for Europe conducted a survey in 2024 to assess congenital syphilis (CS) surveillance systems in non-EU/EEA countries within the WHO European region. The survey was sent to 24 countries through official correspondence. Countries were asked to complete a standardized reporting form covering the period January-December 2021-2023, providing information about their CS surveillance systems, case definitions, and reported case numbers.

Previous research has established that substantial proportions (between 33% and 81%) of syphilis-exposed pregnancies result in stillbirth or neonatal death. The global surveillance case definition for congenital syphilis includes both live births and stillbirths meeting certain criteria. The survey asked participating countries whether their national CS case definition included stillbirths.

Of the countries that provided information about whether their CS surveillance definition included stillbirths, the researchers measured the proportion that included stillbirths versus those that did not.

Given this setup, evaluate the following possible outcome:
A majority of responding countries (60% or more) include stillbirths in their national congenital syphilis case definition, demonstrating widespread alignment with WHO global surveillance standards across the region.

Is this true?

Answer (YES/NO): NO